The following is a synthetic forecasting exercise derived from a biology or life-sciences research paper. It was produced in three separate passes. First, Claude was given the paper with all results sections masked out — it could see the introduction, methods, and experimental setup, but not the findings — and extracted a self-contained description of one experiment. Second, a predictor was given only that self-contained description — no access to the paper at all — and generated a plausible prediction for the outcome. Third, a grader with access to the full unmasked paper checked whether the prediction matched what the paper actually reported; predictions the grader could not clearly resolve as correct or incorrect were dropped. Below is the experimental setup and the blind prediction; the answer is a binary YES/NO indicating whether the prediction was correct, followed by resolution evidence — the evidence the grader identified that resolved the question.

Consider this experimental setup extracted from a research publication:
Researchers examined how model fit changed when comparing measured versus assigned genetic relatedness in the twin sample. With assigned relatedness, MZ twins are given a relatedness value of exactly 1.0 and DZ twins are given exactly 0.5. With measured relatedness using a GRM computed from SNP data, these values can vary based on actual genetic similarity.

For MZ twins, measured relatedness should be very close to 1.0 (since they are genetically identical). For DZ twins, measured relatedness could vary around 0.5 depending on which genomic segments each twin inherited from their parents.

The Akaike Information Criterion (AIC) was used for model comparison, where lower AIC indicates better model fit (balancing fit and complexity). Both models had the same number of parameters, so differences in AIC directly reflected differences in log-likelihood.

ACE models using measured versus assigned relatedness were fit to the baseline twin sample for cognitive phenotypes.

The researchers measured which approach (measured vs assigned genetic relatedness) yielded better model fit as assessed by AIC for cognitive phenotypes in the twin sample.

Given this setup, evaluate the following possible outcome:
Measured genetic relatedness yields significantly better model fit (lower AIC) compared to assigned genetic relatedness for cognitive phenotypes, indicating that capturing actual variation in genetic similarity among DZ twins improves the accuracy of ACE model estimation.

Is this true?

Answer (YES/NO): NO